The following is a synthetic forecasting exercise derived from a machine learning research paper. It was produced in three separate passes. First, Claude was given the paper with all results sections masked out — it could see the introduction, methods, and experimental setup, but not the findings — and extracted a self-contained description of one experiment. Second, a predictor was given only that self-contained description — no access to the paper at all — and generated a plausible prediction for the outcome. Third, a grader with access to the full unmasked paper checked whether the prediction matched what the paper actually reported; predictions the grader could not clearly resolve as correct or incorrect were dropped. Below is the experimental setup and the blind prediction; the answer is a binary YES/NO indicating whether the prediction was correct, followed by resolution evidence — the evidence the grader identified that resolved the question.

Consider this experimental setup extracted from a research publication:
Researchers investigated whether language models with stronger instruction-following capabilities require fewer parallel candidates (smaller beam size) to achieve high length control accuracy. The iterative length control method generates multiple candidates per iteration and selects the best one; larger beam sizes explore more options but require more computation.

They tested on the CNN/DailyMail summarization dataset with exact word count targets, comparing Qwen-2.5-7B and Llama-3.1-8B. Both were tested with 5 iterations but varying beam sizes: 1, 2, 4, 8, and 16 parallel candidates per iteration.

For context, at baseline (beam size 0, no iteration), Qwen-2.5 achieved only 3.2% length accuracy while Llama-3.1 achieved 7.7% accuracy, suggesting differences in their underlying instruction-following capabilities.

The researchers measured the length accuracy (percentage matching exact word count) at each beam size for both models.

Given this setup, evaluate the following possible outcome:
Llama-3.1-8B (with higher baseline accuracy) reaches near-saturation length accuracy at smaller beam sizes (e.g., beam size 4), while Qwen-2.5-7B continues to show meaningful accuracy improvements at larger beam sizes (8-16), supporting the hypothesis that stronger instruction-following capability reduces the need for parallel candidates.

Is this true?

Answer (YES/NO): YES